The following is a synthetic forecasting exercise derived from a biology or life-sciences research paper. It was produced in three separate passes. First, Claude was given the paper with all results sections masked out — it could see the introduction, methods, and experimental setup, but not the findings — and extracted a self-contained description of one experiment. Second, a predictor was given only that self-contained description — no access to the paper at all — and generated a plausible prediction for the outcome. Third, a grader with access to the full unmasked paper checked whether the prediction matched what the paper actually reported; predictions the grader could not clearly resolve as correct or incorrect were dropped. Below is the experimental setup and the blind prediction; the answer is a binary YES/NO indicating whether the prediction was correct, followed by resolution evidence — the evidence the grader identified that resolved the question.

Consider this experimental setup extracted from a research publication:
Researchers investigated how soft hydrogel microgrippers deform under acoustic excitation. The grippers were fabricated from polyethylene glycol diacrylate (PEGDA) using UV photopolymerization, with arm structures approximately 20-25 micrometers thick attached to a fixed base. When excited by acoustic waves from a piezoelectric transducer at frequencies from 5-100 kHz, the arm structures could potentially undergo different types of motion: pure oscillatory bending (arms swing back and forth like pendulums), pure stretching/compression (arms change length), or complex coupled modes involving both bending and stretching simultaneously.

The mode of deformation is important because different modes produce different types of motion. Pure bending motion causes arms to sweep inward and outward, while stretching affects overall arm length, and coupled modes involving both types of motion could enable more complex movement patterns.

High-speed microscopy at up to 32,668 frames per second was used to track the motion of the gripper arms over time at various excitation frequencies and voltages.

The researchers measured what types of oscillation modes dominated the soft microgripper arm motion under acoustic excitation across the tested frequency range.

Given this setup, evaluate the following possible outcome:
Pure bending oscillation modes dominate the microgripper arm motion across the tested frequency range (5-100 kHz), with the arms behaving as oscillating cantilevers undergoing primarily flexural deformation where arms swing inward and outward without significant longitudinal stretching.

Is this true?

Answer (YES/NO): YES